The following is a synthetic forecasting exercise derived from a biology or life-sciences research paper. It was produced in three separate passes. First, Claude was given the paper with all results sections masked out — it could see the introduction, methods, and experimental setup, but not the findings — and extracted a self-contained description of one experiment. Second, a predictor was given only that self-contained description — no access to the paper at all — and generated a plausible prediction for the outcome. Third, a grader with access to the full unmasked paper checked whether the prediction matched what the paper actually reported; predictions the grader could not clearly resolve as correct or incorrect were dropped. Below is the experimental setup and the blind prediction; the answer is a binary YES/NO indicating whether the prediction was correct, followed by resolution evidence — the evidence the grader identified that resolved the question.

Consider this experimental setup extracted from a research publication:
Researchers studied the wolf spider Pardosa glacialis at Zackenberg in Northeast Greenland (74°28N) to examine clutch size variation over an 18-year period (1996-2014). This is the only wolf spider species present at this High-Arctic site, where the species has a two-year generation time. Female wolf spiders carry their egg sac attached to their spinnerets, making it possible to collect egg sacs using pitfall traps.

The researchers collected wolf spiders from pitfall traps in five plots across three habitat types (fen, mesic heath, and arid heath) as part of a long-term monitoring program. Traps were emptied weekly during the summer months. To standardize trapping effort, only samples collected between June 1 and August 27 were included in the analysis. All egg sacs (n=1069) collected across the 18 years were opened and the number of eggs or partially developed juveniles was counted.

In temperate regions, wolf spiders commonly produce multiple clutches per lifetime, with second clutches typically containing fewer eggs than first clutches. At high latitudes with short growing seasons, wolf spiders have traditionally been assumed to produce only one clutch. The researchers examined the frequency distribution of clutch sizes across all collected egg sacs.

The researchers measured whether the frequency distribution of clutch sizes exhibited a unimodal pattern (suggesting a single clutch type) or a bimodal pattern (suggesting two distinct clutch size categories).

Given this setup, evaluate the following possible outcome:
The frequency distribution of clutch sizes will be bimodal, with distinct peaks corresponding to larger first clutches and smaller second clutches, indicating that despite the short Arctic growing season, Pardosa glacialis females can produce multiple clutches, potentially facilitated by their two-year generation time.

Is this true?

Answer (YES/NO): YES